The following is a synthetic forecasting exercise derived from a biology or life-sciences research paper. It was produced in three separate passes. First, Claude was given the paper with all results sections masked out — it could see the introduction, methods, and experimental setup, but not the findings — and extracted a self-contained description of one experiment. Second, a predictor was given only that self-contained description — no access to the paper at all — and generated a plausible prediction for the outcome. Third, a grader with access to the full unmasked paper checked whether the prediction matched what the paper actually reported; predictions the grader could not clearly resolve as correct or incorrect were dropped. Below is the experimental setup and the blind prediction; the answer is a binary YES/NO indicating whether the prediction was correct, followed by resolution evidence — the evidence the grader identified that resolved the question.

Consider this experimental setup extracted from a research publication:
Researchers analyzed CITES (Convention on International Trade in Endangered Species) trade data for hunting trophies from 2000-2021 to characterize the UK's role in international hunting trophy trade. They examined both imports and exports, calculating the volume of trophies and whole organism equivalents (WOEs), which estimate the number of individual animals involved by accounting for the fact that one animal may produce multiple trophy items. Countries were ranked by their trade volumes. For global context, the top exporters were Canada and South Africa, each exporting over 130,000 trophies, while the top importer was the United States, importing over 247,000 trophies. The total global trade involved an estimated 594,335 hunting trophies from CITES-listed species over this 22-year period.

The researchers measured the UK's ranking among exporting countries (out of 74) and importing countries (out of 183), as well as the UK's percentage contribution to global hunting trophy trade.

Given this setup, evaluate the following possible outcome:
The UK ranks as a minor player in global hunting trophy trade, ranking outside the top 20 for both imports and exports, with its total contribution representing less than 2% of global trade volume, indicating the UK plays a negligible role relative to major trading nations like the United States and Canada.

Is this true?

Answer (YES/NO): NO